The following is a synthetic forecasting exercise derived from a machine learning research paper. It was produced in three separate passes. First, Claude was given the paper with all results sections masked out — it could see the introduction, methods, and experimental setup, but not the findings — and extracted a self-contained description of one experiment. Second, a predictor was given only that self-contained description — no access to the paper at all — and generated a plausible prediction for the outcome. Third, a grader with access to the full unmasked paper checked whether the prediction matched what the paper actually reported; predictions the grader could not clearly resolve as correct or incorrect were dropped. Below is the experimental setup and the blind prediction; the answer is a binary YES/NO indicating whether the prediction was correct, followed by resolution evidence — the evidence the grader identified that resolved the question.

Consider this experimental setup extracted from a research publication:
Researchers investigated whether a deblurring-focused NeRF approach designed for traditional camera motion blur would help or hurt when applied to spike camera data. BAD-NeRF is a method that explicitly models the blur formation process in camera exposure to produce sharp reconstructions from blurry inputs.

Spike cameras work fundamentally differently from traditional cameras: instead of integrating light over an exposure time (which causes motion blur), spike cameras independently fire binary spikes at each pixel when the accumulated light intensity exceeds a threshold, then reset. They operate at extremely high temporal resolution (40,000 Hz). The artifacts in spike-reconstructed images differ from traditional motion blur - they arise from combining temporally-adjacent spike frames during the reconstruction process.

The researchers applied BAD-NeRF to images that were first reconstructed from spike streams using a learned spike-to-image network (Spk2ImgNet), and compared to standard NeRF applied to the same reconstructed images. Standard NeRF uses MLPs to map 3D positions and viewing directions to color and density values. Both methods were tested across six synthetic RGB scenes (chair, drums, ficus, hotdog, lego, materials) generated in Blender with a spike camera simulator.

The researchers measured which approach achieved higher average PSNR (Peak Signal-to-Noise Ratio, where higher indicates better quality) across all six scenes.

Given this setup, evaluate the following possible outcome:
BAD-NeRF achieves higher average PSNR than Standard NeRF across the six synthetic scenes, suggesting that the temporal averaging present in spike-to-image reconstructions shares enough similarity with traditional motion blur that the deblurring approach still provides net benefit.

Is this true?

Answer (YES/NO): NO